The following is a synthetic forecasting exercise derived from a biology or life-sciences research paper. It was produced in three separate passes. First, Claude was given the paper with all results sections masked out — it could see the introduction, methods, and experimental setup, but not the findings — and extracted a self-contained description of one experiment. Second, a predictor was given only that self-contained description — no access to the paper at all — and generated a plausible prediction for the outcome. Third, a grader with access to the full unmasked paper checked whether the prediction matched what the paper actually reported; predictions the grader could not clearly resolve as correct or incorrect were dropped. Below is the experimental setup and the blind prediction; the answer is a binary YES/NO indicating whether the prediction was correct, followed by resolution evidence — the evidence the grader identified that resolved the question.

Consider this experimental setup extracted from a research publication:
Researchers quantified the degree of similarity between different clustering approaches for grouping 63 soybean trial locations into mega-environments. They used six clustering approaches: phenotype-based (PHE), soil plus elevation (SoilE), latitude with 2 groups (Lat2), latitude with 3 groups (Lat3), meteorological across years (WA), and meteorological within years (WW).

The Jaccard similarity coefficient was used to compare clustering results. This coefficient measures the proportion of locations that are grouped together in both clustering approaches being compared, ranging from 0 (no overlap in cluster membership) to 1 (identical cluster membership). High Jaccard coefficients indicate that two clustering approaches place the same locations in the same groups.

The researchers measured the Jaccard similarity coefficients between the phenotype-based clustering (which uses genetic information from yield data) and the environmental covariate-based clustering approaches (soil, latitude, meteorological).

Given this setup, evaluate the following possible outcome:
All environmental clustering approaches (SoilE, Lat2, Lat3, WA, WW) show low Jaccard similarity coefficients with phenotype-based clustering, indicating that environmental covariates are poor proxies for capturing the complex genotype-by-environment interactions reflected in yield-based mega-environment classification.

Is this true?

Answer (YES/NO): NO